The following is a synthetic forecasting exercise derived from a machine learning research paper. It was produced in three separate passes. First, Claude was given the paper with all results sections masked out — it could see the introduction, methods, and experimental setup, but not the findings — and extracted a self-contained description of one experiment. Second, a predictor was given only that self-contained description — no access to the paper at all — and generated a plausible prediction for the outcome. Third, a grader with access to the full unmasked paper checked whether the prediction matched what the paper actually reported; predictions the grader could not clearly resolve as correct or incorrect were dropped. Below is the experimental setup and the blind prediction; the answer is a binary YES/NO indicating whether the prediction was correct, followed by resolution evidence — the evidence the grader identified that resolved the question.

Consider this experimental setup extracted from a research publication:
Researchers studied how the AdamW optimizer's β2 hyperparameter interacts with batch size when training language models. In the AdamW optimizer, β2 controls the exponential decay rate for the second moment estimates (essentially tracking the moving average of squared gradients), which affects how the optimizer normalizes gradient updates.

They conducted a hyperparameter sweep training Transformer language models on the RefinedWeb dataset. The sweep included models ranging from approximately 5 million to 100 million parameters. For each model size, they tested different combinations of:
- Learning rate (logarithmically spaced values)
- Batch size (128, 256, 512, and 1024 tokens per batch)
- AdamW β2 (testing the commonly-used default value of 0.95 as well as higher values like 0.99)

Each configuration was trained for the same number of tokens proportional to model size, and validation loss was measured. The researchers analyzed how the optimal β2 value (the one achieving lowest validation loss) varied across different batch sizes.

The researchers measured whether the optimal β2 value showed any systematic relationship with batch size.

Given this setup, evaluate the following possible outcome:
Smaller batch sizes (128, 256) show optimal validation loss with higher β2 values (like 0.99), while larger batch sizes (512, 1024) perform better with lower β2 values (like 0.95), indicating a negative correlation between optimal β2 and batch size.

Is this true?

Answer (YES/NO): YES